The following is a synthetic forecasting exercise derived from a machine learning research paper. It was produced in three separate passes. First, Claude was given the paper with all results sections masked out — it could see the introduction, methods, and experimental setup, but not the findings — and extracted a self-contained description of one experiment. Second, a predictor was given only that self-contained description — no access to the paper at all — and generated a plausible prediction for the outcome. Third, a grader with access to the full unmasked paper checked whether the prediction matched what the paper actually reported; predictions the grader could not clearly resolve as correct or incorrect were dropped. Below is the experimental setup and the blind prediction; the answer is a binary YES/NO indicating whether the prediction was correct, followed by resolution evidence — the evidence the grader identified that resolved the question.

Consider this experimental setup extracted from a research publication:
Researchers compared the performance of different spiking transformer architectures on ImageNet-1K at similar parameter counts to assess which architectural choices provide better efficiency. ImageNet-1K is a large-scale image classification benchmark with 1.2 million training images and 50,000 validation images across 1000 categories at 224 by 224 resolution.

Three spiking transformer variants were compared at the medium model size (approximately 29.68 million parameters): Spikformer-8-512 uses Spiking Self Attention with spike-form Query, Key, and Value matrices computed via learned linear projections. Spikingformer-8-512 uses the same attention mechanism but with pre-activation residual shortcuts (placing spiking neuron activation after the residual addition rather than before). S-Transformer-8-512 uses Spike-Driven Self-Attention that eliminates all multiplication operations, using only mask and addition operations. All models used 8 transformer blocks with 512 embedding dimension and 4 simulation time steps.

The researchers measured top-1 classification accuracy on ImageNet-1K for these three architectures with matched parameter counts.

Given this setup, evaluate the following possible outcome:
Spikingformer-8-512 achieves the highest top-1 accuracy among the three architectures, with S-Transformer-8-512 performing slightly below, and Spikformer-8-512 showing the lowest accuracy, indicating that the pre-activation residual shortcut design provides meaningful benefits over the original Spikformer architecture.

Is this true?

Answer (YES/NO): YES